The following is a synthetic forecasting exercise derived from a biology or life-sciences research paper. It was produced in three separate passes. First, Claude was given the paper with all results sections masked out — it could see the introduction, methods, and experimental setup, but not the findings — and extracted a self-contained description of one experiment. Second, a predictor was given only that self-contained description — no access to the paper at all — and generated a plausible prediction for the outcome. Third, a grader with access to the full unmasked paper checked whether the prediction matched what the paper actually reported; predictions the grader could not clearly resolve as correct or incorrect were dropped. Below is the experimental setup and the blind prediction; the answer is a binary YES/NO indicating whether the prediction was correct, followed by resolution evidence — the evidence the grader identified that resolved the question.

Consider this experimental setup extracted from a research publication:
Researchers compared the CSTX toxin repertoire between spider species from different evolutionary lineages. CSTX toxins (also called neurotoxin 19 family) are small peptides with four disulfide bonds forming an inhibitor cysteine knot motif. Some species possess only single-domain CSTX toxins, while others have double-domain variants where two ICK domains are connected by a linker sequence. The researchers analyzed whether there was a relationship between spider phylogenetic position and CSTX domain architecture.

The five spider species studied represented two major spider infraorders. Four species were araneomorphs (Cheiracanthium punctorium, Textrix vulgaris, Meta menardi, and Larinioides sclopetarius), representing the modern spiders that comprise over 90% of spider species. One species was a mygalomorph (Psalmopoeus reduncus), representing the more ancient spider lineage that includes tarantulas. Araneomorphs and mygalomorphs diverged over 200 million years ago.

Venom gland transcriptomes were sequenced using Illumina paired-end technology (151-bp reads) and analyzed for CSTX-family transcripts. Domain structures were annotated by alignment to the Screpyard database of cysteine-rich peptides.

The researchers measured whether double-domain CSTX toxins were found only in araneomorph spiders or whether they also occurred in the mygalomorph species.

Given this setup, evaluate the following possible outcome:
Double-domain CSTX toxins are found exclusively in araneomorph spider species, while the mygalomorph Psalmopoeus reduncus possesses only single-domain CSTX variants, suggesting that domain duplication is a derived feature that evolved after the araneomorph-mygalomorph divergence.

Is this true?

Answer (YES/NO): NO